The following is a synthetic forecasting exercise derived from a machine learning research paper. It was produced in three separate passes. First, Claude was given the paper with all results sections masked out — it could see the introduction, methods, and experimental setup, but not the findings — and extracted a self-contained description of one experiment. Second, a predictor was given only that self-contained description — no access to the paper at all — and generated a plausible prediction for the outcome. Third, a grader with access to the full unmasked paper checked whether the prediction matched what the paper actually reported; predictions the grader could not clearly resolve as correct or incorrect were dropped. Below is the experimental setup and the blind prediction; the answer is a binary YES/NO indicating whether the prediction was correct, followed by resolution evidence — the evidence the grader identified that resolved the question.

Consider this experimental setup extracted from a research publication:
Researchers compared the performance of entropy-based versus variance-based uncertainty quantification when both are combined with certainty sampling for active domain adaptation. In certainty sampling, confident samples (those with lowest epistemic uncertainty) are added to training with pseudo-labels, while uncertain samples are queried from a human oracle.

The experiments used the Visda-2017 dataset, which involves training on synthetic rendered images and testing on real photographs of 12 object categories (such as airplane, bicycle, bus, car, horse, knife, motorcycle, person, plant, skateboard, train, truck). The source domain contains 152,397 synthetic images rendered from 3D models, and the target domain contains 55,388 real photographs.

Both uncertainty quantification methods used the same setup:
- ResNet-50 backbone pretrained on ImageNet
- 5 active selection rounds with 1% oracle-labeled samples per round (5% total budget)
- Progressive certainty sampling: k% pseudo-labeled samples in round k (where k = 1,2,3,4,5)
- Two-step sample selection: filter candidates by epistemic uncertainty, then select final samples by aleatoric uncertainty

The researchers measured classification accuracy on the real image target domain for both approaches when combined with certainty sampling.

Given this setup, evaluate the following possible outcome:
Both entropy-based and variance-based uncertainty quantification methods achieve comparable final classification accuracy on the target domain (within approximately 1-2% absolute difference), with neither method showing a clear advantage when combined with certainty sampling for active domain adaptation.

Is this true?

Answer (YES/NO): YES